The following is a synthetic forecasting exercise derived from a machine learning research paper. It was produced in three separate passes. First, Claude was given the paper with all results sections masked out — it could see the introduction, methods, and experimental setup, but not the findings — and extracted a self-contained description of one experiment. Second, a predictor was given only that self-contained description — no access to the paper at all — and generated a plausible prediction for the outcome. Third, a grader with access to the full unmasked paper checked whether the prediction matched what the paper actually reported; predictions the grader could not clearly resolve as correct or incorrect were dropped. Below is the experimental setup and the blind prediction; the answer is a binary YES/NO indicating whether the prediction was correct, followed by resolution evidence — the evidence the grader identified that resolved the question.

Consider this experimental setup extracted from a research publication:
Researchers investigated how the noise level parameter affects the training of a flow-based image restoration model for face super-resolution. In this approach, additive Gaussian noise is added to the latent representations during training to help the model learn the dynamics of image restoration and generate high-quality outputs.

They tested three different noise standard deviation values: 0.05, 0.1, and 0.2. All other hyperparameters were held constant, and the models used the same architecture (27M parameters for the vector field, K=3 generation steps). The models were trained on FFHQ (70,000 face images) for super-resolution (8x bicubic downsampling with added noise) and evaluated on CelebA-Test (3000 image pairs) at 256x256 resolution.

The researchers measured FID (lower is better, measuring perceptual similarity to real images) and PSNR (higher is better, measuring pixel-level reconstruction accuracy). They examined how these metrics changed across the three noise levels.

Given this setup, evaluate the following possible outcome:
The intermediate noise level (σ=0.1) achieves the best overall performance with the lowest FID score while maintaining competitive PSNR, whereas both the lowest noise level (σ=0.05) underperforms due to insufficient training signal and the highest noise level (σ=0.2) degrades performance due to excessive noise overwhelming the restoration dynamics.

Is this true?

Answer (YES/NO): NO